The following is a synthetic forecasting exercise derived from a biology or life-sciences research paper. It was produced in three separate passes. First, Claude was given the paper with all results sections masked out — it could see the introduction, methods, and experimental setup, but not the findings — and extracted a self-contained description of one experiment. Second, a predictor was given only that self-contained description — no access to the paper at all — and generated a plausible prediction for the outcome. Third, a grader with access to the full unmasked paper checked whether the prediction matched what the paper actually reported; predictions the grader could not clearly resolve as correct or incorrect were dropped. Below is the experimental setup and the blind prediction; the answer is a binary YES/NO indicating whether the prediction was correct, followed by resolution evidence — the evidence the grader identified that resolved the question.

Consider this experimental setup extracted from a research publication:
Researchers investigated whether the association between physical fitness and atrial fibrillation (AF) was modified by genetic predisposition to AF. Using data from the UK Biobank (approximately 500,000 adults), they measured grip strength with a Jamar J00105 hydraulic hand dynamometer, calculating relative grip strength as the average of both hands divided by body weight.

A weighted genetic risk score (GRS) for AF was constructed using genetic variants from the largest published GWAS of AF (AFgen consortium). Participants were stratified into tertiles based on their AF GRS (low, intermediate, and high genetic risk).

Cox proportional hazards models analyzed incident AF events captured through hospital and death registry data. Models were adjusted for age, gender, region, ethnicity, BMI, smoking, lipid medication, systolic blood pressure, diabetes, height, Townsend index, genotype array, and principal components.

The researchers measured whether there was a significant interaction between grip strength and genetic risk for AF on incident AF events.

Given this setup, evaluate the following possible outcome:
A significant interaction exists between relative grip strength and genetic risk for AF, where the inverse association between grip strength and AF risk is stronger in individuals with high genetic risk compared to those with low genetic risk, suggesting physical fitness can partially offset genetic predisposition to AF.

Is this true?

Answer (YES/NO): NO